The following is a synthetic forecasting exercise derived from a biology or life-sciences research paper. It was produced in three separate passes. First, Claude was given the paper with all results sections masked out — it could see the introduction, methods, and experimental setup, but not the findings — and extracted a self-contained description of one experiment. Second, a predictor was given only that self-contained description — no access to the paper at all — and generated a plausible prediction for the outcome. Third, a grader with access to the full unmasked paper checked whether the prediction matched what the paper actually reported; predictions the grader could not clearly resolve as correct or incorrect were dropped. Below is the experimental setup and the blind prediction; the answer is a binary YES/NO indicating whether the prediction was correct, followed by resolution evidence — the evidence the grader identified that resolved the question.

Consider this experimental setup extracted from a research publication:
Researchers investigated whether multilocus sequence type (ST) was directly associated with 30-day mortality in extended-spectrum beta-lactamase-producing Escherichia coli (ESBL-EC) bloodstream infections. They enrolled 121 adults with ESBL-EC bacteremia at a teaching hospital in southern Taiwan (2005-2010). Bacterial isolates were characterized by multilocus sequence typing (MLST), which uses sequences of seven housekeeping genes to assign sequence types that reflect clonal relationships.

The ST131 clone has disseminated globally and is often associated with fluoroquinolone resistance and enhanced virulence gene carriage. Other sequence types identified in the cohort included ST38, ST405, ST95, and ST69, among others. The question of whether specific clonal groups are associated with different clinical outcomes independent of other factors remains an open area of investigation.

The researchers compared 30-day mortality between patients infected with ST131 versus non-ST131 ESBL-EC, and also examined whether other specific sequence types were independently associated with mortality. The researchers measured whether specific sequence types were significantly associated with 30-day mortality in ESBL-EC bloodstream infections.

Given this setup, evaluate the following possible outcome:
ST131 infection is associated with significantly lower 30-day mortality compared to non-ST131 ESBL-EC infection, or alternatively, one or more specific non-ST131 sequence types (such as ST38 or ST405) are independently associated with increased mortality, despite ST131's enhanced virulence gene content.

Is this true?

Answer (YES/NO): NO